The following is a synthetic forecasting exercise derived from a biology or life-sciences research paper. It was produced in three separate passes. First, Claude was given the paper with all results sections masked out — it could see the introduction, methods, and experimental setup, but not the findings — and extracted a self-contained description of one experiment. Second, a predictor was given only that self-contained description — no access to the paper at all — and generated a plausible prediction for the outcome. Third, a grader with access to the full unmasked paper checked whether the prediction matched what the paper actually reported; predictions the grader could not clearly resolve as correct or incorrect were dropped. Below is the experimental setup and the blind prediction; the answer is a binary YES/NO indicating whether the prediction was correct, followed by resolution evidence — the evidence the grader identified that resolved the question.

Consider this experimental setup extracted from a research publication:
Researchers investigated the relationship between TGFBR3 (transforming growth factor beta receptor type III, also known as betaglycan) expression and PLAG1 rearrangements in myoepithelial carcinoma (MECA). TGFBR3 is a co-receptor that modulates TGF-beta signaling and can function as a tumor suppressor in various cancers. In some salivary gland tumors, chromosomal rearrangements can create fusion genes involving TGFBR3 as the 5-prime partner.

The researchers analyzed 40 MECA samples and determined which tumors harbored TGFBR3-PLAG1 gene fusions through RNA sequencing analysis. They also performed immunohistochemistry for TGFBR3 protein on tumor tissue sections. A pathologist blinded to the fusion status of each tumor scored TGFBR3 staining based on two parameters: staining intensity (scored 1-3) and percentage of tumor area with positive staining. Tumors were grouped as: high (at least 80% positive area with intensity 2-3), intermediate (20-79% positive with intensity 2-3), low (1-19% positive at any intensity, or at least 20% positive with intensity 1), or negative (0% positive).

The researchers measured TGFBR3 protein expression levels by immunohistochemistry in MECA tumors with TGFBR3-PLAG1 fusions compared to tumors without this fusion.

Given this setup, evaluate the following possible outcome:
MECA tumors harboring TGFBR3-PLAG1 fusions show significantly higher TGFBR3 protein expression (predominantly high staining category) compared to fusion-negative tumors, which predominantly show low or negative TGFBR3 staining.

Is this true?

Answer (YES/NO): YES